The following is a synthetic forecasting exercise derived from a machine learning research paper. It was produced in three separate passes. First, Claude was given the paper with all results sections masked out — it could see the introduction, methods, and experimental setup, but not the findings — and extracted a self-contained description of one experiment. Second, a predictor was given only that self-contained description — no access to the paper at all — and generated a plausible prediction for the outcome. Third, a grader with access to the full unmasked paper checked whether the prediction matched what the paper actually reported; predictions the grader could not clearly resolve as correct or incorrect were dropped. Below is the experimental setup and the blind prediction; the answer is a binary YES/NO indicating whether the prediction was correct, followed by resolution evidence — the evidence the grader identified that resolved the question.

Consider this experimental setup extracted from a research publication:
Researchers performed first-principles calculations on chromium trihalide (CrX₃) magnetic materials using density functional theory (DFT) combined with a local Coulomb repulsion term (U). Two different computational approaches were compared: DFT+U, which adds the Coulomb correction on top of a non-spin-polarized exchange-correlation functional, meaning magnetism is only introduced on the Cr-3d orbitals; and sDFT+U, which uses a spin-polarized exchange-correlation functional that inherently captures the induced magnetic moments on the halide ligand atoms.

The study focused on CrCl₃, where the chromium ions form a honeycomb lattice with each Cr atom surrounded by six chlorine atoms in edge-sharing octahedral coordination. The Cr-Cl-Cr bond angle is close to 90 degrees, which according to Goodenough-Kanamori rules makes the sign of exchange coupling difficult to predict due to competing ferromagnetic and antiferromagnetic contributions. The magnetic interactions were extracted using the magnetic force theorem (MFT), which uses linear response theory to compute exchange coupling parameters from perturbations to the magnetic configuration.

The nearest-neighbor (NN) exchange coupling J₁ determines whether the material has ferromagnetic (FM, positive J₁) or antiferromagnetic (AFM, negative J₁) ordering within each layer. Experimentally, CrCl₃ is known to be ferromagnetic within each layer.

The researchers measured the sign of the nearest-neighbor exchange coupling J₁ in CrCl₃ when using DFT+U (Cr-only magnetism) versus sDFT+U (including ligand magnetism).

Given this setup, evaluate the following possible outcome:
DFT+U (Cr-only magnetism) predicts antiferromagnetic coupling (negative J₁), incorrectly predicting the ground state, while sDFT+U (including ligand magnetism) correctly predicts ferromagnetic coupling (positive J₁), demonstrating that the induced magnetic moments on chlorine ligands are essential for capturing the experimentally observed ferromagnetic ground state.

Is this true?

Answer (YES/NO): NO